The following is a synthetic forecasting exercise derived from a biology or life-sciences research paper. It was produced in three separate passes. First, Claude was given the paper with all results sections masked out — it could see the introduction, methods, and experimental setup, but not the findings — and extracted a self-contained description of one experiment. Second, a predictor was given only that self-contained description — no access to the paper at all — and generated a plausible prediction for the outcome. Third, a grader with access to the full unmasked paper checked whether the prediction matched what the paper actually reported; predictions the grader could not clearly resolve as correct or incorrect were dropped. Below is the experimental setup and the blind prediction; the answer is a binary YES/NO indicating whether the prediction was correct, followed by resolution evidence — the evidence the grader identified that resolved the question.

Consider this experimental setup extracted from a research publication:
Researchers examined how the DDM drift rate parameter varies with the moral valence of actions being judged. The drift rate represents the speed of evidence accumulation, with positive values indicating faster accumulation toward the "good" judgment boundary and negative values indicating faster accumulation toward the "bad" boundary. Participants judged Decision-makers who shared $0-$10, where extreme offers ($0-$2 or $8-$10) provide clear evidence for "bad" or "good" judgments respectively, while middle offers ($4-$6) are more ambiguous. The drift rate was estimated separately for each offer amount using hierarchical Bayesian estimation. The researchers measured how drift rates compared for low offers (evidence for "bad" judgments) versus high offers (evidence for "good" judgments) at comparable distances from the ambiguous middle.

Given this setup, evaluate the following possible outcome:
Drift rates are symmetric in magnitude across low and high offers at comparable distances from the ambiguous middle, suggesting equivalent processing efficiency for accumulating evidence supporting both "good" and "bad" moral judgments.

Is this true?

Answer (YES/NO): NO